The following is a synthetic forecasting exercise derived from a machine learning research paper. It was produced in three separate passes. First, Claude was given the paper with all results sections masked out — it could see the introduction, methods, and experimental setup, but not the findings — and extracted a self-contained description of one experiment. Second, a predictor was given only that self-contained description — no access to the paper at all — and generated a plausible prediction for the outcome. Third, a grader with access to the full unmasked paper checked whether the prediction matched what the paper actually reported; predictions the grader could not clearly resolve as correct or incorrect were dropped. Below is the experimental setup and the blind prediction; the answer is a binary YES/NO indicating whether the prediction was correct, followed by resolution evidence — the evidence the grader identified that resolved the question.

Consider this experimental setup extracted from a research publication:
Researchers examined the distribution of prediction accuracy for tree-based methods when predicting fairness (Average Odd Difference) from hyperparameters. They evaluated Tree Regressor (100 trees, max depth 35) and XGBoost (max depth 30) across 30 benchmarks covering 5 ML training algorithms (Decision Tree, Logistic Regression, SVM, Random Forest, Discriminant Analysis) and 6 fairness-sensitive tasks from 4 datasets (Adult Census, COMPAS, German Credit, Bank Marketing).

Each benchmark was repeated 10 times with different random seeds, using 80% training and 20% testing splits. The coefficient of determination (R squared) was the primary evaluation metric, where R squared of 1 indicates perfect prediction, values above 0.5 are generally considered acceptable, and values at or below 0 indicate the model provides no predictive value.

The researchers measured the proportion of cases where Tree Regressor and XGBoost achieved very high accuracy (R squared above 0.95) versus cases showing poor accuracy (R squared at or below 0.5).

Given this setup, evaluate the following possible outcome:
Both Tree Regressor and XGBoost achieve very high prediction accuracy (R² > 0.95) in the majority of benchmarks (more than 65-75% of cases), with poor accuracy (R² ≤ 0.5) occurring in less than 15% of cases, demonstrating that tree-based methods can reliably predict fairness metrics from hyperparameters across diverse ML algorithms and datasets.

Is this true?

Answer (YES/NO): NO